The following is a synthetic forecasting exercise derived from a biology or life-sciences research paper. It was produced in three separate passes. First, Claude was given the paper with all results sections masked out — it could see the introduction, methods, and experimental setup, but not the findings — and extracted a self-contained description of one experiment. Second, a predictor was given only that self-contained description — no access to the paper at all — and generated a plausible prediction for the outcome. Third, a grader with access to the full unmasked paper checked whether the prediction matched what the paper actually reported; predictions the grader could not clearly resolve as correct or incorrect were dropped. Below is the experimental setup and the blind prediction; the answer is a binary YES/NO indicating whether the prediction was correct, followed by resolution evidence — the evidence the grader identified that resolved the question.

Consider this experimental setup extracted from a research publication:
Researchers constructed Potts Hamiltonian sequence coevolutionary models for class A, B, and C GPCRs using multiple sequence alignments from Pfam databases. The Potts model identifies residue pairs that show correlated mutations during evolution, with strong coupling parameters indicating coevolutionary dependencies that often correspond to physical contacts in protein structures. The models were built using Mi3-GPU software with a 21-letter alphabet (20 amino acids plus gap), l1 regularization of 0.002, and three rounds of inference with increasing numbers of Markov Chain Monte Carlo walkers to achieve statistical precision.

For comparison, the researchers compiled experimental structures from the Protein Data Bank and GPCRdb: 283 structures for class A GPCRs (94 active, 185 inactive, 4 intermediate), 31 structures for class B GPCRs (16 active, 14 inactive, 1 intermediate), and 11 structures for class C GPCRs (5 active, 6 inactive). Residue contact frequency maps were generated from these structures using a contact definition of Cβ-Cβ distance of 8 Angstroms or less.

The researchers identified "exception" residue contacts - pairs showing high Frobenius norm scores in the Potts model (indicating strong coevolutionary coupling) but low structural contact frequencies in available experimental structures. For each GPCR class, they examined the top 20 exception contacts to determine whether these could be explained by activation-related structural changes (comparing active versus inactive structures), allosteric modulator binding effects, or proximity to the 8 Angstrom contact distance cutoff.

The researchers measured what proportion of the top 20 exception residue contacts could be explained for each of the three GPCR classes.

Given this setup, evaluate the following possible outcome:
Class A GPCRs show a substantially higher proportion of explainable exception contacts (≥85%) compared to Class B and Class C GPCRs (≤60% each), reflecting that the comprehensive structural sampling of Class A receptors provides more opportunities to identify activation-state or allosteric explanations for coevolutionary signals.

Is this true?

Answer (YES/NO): NO